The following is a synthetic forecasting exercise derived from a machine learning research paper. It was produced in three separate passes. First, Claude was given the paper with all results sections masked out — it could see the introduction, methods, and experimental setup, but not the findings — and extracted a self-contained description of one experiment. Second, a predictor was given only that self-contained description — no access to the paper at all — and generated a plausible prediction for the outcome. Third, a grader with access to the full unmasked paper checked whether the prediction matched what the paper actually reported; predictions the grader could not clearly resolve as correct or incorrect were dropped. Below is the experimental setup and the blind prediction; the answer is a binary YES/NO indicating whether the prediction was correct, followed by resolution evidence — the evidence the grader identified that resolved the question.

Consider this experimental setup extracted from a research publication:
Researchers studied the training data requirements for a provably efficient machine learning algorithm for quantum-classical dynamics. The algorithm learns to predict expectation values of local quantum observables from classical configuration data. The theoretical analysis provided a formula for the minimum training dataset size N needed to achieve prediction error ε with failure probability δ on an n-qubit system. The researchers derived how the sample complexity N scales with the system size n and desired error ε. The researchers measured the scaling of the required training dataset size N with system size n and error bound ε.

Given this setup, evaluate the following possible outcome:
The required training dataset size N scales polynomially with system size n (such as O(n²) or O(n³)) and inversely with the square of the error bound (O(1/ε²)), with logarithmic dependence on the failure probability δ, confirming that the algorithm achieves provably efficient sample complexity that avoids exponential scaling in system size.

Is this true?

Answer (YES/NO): NO